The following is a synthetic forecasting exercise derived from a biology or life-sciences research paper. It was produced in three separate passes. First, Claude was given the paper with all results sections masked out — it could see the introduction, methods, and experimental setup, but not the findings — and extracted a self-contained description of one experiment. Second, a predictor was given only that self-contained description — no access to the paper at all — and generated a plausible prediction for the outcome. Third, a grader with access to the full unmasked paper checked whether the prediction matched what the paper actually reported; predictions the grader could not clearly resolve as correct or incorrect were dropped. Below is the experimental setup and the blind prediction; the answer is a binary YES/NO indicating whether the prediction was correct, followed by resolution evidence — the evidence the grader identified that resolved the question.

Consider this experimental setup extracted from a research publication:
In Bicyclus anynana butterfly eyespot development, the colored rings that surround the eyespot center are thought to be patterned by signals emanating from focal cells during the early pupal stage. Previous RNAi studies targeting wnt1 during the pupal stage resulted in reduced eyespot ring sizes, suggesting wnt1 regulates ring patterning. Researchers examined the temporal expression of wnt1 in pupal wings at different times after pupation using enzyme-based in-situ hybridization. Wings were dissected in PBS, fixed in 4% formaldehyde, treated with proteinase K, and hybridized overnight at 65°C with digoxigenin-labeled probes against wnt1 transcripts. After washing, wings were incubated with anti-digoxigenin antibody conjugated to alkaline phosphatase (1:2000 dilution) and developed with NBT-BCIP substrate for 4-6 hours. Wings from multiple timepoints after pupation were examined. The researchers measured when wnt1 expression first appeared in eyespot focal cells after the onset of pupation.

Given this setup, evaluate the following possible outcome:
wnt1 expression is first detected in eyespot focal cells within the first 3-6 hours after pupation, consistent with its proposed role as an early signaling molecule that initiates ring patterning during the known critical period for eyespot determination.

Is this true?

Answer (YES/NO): NO